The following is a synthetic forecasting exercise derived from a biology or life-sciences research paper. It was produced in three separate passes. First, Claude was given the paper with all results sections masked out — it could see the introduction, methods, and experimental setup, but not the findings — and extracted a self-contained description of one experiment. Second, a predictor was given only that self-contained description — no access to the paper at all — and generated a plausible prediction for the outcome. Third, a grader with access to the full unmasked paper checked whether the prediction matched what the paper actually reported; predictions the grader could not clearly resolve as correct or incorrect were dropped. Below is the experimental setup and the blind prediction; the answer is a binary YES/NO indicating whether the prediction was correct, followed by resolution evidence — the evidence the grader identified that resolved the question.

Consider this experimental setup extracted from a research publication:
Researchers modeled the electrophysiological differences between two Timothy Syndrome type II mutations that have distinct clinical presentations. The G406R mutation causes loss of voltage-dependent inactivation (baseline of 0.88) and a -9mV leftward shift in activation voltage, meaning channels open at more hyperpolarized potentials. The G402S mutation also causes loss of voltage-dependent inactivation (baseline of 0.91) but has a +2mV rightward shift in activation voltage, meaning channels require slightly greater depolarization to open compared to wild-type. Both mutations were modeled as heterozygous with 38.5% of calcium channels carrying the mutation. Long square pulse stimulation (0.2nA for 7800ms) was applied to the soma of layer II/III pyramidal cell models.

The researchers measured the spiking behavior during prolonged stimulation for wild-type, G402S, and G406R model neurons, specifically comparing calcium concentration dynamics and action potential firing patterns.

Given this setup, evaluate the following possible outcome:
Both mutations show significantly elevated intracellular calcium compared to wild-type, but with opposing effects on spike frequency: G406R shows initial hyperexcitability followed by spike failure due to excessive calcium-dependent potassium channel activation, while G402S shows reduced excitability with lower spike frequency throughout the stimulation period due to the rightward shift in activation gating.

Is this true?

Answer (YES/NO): NO